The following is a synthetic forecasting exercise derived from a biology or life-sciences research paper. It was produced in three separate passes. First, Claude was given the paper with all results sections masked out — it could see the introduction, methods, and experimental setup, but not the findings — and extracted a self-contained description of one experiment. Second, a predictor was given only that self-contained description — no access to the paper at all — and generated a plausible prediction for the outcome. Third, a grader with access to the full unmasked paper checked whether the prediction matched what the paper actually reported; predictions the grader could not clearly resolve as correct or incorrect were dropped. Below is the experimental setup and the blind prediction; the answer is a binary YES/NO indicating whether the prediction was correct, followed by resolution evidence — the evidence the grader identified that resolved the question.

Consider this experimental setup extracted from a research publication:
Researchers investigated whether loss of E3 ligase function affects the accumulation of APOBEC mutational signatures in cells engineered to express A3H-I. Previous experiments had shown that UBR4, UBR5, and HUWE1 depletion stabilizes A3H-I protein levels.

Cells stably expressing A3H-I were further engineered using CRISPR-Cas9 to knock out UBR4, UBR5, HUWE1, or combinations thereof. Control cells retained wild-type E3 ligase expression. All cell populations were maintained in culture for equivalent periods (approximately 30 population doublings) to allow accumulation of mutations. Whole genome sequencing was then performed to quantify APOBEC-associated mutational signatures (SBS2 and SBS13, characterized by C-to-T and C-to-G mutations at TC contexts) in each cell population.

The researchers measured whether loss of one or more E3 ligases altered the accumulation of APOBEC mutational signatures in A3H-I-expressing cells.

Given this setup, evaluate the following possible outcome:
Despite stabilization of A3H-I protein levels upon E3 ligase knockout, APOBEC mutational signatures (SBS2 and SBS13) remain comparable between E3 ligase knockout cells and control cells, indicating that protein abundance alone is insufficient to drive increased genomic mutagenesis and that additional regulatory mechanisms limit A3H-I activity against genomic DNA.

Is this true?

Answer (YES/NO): NO